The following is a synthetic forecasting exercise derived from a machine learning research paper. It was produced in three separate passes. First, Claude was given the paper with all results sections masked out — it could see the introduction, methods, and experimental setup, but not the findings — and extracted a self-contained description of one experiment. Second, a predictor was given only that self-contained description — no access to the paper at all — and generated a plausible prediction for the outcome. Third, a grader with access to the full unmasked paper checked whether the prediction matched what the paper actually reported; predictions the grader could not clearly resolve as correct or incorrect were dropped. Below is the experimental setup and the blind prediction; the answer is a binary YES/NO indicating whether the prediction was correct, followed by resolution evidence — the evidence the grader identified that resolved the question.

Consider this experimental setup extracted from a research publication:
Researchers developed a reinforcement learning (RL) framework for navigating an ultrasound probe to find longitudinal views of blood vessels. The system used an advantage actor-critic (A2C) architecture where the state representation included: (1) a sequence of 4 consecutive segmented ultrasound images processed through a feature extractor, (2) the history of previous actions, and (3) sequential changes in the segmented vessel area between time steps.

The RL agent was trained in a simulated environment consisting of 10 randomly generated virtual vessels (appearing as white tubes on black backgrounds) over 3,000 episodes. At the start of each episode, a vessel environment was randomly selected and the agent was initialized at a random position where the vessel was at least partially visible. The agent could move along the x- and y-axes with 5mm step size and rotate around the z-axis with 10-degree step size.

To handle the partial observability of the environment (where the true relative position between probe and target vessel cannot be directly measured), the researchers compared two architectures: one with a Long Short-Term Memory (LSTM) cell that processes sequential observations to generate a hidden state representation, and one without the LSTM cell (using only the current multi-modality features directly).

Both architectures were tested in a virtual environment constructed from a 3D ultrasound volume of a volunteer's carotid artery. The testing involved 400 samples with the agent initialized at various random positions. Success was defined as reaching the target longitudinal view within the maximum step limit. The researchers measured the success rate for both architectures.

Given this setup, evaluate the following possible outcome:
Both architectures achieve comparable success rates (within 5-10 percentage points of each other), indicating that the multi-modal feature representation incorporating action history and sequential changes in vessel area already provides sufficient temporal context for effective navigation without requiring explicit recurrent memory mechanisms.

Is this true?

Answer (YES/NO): NO